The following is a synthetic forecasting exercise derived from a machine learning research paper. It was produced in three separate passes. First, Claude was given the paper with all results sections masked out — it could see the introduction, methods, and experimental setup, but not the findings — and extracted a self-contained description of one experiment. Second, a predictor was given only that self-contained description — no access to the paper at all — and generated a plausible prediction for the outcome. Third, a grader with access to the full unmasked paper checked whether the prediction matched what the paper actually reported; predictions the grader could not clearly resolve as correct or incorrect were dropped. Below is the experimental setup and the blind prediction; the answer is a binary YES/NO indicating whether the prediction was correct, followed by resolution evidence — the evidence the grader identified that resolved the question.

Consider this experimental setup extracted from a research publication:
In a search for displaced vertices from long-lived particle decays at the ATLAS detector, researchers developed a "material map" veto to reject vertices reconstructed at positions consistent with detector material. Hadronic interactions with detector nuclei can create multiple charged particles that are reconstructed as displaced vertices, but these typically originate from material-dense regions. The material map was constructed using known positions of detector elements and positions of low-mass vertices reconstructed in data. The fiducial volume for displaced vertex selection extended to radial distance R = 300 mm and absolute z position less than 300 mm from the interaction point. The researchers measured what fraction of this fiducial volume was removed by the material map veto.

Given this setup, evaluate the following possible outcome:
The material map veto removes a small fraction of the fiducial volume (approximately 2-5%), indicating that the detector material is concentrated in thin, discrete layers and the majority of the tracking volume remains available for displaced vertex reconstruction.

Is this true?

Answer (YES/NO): NO